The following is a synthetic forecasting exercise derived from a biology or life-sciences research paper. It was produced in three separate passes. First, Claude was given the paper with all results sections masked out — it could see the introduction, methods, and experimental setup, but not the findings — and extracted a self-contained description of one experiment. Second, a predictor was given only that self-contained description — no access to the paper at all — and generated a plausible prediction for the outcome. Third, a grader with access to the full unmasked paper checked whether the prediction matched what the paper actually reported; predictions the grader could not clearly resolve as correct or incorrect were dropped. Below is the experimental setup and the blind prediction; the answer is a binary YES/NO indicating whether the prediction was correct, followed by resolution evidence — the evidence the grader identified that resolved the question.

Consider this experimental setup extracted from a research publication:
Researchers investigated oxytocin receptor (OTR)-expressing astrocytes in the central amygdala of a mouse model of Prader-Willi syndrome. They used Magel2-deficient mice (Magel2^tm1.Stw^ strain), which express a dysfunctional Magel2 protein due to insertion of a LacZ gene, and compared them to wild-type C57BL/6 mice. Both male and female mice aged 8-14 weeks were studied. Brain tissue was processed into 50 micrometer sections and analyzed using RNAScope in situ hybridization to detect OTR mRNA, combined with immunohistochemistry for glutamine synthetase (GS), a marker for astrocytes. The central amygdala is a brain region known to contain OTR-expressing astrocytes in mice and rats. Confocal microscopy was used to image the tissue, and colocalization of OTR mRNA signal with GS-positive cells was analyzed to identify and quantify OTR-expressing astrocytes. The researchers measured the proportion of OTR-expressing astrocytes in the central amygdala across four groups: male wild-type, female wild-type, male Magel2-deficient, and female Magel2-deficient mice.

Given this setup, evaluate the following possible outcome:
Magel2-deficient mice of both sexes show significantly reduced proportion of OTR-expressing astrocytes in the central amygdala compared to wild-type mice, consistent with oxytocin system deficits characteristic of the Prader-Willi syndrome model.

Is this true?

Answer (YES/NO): NO